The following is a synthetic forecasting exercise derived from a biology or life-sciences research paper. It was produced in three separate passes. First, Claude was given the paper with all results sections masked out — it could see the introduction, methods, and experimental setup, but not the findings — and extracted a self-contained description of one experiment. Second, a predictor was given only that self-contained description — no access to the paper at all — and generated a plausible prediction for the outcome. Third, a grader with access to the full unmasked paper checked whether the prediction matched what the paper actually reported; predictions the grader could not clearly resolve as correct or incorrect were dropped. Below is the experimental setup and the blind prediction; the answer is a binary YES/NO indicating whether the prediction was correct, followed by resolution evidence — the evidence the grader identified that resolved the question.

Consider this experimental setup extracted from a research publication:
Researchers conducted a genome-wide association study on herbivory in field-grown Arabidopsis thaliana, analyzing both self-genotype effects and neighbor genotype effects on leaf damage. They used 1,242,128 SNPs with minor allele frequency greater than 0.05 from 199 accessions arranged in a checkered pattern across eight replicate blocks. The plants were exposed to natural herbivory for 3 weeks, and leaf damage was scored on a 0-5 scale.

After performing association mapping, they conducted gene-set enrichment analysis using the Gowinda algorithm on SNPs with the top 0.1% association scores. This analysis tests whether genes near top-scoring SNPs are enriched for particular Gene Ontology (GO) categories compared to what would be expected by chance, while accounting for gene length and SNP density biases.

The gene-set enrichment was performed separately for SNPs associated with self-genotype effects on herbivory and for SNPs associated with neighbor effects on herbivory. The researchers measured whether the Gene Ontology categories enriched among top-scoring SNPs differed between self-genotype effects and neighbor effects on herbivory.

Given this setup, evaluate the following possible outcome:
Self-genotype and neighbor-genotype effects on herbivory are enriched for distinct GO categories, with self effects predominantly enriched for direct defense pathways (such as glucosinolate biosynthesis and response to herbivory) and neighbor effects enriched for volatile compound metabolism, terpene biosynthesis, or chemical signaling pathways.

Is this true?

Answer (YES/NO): NO